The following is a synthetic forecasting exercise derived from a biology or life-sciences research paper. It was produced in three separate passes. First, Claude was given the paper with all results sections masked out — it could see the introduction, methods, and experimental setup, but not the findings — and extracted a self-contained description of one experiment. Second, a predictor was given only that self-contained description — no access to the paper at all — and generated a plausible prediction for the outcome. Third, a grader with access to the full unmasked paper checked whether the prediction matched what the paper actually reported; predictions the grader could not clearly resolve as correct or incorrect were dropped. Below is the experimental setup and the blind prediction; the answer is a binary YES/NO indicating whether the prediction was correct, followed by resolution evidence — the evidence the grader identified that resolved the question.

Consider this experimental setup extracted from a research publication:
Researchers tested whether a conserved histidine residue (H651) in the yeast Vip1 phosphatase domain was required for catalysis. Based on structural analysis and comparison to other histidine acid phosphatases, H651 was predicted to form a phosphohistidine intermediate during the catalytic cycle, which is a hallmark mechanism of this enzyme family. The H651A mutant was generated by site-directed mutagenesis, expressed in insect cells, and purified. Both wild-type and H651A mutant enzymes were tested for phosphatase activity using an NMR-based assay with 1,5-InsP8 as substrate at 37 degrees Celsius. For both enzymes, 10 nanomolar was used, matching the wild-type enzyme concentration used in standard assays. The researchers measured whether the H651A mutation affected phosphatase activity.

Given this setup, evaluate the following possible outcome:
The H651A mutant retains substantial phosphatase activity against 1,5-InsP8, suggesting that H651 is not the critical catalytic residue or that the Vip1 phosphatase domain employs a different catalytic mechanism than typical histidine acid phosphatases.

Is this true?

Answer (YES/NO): YES